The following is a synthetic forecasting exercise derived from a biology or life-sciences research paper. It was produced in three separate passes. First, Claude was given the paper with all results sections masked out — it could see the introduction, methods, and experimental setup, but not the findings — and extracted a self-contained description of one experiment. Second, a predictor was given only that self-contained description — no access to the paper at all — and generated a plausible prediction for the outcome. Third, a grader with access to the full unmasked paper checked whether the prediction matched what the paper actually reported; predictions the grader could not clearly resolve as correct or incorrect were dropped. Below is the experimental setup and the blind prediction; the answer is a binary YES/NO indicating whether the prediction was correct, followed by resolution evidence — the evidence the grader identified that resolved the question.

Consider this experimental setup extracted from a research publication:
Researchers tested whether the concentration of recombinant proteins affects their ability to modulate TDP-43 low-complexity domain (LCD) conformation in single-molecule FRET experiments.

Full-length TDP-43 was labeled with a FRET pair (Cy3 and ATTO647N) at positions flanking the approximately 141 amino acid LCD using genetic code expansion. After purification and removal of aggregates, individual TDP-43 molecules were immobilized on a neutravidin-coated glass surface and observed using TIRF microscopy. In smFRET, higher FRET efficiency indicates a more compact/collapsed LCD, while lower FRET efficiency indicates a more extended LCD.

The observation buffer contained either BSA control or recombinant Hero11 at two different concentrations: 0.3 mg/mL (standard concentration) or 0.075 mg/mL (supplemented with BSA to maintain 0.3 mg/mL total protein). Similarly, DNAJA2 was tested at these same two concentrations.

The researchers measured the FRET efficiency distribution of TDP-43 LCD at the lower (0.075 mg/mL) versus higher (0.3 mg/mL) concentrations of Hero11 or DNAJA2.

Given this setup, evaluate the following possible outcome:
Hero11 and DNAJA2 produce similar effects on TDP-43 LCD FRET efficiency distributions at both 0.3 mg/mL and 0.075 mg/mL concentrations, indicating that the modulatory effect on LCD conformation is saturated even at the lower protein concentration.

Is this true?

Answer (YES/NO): NO